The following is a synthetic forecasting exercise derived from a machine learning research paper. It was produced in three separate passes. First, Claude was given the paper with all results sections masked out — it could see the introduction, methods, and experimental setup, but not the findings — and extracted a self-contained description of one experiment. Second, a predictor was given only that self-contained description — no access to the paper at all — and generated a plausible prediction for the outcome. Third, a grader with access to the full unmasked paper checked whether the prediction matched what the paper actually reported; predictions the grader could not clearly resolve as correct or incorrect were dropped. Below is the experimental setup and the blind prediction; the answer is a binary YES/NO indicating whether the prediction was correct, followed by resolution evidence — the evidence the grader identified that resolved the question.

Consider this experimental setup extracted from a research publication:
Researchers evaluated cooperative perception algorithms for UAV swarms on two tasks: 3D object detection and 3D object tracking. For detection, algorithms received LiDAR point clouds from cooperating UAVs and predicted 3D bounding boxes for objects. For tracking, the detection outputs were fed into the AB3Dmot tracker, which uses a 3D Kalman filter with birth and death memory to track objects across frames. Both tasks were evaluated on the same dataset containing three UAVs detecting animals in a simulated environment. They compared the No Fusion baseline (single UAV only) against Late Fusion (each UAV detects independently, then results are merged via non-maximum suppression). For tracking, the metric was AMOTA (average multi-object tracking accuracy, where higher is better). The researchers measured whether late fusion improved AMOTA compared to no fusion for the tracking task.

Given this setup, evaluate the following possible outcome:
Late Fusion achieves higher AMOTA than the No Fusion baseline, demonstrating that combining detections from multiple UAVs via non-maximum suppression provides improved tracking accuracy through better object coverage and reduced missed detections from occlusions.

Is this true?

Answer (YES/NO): YES